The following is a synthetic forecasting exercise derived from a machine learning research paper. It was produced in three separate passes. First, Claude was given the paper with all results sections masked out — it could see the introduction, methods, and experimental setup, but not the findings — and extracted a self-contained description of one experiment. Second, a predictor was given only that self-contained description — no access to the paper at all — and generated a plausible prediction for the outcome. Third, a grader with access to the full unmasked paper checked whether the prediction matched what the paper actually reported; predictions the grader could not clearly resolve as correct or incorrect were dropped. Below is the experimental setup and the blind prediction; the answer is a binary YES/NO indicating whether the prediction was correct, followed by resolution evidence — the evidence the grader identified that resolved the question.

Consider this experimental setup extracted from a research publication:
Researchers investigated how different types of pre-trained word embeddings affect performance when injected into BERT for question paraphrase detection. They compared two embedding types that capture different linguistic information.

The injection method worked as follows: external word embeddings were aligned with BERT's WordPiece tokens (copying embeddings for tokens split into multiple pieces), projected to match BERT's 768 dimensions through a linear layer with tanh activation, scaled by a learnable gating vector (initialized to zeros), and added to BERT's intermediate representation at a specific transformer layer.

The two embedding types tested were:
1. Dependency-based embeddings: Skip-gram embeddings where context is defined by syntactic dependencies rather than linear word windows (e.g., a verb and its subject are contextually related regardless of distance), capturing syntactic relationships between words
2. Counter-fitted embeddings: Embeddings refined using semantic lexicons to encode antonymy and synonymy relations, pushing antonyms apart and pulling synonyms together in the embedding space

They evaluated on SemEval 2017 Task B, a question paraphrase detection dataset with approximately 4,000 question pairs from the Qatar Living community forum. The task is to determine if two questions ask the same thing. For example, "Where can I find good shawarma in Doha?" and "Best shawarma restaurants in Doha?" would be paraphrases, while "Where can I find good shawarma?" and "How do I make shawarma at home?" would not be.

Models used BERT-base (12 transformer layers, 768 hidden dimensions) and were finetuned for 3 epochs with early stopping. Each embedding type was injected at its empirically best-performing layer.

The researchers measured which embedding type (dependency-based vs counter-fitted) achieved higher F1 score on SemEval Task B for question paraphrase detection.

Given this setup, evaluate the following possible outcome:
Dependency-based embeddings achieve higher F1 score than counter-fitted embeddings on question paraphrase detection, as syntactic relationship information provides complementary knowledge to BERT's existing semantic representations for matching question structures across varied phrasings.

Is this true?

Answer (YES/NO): NO